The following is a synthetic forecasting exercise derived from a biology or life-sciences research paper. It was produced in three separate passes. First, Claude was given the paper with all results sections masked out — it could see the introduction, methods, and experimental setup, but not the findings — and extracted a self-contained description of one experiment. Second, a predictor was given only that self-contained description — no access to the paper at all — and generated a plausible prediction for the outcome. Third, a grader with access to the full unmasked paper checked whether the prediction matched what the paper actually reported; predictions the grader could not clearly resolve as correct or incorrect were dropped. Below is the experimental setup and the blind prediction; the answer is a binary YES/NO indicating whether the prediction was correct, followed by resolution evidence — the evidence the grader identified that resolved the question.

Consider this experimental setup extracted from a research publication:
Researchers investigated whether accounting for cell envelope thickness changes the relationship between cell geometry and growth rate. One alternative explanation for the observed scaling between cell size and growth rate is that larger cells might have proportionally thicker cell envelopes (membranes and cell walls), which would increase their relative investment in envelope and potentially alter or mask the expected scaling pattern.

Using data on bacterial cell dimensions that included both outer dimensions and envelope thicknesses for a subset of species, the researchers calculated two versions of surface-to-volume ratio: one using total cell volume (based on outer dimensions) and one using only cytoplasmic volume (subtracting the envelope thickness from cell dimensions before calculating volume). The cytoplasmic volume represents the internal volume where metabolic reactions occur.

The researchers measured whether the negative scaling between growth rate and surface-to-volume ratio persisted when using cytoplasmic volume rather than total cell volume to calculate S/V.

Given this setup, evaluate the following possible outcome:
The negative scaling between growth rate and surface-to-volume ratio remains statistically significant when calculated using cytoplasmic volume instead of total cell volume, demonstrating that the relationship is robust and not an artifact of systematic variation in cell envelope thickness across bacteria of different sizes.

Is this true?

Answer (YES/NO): YES